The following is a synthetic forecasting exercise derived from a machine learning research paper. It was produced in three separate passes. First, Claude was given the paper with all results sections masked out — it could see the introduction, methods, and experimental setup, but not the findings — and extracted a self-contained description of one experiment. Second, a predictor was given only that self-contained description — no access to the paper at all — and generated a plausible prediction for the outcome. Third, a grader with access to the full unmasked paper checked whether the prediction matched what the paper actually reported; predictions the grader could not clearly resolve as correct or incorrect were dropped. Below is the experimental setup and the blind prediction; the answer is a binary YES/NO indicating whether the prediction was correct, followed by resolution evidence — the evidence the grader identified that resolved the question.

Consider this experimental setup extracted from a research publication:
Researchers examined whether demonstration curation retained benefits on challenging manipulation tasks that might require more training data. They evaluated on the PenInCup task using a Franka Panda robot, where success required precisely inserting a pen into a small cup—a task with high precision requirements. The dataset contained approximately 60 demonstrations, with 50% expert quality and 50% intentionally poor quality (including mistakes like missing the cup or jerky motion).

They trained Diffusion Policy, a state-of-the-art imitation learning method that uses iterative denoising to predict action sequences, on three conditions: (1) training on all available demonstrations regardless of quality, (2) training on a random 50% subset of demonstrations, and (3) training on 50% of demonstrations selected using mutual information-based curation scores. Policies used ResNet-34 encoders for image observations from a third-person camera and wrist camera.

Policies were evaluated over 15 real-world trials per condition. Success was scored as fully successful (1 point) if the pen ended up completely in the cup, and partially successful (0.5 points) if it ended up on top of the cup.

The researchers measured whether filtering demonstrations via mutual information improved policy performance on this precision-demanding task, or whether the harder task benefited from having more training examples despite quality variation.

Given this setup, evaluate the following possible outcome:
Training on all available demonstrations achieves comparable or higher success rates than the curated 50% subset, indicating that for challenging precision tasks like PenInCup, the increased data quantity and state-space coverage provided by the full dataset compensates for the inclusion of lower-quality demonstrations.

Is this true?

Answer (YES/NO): YES